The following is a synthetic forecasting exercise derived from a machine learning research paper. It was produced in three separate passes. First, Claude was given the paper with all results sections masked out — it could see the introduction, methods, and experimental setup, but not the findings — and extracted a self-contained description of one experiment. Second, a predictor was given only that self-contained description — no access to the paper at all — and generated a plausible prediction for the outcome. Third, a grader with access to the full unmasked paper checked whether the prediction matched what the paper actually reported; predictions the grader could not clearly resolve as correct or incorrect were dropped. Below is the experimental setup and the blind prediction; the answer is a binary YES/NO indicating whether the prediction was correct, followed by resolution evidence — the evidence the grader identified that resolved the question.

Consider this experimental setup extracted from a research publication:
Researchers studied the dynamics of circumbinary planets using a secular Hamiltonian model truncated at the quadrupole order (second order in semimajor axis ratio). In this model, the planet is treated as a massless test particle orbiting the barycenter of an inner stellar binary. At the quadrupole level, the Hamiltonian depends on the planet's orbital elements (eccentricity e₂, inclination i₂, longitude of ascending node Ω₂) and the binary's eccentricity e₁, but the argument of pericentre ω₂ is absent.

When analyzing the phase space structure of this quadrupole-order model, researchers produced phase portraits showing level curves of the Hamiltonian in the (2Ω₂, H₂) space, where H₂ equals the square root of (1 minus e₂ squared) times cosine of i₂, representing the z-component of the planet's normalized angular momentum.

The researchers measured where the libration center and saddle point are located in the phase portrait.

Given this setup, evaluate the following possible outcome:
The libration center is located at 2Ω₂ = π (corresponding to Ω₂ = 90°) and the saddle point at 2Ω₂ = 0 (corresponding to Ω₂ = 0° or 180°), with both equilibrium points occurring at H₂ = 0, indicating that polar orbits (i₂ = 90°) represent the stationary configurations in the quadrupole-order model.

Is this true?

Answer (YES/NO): YES